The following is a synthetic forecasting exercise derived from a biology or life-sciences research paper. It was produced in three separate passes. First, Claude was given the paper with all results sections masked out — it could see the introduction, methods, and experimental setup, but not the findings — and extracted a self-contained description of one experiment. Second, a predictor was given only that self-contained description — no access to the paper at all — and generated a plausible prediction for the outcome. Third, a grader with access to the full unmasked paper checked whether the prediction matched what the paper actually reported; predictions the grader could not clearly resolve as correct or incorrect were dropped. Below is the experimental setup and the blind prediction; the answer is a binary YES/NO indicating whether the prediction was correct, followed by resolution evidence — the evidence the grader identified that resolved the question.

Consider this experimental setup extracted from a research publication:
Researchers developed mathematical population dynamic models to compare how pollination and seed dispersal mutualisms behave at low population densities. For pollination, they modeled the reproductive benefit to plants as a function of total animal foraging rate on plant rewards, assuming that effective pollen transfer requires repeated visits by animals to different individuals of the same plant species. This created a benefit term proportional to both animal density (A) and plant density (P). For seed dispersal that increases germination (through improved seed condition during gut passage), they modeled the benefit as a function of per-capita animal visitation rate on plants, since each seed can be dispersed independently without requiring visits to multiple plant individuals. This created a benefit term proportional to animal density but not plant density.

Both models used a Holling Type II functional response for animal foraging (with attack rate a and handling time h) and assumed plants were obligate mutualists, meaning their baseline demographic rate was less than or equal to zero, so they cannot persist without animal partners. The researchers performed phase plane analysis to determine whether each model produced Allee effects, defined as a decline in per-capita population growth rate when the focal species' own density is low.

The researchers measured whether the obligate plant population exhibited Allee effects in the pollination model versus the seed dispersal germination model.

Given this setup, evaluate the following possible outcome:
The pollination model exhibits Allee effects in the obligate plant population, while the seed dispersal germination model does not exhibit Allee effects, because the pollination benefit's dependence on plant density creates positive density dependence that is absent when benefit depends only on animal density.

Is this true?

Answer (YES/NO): YES